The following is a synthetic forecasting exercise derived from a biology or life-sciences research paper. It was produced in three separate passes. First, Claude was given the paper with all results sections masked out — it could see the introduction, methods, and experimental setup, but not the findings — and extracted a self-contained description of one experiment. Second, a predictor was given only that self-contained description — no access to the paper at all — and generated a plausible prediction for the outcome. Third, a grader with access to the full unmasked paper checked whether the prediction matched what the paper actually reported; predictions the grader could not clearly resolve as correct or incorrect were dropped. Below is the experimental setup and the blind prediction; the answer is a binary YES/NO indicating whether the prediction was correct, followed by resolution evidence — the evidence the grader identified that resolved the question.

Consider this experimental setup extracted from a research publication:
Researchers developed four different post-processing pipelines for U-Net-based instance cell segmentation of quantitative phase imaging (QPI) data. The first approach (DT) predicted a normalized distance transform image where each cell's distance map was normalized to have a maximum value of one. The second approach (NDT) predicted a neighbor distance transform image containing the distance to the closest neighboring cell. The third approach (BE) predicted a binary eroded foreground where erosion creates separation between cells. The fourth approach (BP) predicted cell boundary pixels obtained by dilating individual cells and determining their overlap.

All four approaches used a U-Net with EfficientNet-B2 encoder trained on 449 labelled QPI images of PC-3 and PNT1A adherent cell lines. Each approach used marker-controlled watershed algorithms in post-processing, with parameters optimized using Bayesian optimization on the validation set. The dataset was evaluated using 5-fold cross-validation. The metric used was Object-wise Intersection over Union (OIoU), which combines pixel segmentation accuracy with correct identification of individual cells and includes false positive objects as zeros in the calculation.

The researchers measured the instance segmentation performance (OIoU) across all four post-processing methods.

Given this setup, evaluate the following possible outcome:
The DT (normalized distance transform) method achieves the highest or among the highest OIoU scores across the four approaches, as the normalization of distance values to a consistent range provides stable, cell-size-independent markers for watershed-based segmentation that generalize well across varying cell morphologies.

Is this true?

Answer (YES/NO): YES